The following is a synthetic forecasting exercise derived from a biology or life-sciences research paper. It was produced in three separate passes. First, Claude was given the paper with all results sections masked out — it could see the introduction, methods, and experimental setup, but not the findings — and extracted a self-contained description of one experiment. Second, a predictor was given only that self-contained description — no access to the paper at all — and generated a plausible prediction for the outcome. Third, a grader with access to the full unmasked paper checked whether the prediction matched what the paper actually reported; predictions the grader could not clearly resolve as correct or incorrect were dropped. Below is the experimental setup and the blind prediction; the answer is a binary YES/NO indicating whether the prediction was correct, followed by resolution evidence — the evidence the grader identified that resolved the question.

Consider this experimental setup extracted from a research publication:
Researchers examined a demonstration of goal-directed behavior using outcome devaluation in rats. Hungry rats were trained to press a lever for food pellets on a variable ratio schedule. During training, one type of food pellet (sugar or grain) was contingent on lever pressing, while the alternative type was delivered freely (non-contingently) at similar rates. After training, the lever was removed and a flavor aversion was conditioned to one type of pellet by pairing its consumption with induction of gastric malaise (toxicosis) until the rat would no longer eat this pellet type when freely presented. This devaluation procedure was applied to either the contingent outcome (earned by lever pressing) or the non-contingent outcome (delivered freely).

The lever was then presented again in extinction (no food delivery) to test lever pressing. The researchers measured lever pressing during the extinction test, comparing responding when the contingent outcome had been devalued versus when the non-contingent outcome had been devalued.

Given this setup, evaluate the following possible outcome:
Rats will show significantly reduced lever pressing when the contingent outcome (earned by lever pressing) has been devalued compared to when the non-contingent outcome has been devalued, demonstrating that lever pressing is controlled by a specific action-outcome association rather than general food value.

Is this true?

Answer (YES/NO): YES